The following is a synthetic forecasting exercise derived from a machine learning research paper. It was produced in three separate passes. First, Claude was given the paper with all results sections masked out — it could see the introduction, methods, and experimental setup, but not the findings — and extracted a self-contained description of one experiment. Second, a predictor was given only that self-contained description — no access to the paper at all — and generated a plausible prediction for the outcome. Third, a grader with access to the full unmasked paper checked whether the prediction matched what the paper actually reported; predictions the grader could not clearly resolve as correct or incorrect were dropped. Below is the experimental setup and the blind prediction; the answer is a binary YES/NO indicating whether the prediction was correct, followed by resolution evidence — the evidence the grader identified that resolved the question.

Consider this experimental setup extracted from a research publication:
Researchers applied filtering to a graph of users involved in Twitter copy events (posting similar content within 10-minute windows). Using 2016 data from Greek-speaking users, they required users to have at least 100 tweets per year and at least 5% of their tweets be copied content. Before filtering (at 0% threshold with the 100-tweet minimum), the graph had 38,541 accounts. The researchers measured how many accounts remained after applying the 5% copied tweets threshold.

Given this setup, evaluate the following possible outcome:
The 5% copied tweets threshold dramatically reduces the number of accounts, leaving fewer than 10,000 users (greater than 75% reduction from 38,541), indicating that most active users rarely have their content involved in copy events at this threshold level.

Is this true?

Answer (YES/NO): YES